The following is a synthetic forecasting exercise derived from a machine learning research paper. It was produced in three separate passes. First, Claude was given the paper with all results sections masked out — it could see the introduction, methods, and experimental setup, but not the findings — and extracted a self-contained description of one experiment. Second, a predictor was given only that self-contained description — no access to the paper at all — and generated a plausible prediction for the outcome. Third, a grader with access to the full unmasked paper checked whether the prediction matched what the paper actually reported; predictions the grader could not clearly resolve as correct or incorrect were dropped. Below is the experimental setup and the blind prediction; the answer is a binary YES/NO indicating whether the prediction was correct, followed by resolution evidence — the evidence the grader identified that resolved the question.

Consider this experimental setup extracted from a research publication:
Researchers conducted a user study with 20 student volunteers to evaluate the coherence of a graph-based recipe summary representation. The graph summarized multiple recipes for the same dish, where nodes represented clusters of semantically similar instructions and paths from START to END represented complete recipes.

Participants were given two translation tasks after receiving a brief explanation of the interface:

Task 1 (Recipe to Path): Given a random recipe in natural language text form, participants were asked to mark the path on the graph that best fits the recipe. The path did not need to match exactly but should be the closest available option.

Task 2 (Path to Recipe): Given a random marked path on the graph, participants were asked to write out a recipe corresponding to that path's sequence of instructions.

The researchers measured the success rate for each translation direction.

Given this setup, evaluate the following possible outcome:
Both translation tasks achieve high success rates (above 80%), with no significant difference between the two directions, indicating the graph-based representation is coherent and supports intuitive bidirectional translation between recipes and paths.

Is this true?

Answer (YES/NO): NO